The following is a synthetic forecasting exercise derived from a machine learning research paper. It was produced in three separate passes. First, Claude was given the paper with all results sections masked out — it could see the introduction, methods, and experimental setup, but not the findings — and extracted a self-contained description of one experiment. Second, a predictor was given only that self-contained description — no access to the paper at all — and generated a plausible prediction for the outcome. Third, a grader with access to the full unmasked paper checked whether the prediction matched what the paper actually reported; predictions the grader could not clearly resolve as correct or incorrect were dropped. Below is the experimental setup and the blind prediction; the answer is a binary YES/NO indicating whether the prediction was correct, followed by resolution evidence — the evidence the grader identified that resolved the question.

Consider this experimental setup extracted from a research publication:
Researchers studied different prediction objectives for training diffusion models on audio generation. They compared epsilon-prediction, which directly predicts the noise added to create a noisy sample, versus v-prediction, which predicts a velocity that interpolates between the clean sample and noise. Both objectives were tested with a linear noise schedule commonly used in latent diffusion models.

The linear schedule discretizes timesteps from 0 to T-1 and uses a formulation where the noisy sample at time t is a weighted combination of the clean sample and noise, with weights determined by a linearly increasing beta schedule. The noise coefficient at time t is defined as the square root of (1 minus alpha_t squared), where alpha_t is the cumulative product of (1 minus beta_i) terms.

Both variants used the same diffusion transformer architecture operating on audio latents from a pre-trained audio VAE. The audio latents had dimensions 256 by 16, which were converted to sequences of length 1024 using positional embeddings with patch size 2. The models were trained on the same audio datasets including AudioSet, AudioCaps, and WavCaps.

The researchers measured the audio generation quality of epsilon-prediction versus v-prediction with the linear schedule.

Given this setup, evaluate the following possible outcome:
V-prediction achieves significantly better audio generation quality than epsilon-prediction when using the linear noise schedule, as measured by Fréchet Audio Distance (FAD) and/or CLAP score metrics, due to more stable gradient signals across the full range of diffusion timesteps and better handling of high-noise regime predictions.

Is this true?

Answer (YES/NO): YES